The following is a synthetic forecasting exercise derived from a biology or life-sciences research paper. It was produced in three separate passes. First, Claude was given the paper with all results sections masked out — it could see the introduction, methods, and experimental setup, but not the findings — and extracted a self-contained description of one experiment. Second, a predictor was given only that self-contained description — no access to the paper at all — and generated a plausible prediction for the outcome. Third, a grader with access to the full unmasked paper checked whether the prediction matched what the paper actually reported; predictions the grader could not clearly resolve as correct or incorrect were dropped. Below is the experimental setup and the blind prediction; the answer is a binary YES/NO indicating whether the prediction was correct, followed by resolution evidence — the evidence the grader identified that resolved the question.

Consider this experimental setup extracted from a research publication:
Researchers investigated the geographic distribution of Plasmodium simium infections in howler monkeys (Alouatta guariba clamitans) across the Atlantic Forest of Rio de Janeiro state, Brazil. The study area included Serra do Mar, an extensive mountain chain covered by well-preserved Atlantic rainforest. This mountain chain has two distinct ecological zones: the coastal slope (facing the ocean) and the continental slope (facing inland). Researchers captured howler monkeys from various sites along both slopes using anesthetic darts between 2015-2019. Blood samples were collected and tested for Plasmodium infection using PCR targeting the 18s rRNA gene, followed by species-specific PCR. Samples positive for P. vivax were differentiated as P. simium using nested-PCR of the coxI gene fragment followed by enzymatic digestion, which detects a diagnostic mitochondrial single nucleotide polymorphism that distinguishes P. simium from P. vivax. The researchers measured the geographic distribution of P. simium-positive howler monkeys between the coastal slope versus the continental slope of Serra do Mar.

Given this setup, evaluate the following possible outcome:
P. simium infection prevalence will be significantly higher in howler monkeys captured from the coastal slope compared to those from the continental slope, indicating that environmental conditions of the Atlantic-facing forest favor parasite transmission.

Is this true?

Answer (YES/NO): YES